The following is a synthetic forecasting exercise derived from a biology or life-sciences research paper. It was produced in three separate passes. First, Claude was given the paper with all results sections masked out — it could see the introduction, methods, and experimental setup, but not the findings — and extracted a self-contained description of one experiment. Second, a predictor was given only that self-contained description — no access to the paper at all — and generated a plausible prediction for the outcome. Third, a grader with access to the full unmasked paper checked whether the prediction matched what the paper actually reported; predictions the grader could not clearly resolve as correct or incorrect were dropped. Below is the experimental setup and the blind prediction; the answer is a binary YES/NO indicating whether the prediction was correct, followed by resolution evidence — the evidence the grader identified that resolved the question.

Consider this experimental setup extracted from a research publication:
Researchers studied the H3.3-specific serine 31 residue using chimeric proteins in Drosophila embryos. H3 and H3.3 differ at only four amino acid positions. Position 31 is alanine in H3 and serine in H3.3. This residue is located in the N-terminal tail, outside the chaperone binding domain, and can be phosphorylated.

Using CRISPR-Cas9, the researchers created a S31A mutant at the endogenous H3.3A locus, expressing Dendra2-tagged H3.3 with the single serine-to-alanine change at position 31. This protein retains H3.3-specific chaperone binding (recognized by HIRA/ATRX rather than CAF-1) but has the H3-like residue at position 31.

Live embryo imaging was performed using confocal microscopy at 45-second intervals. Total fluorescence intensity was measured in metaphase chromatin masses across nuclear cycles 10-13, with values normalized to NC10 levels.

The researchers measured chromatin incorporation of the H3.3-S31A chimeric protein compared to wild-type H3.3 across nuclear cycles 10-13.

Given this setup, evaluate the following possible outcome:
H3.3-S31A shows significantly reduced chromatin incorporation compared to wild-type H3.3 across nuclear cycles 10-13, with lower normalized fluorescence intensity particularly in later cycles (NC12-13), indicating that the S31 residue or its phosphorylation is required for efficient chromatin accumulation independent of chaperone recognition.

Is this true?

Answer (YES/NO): YES